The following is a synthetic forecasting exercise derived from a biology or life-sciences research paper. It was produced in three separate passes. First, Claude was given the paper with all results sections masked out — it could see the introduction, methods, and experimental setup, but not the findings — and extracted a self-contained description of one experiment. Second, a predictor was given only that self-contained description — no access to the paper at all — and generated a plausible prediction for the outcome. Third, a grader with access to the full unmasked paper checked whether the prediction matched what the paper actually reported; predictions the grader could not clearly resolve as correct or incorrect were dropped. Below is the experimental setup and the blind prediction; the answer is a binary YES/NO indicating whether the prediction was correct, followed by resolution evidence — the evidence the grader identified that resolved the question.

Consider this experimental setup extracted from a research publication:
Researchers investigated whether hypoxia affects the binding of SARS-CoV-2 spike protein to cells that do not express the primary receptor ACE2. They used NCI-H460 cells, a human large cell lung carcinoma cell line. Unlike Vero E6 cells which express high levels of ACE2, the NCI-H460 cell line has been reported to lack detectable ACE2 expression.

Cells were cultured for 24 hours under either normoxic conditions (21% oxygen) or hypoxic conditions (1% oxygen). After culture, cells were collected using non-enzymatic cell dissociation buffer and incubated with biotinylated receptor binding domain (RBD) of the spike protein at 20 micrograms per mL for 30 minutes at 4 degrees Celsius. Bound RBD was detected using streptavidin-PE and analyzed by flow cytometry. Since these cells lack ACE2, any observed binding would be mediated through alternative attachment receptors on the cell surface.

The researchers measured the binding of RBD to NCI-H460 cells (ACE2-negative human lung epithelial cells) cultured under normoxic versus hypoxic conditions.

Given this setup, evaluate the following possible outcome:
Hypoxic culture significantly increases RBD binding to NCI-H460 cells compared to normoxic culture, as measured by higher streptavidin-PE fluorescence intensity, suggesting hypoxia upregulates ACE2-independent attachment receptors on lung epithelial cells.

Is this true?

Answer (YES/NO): NO